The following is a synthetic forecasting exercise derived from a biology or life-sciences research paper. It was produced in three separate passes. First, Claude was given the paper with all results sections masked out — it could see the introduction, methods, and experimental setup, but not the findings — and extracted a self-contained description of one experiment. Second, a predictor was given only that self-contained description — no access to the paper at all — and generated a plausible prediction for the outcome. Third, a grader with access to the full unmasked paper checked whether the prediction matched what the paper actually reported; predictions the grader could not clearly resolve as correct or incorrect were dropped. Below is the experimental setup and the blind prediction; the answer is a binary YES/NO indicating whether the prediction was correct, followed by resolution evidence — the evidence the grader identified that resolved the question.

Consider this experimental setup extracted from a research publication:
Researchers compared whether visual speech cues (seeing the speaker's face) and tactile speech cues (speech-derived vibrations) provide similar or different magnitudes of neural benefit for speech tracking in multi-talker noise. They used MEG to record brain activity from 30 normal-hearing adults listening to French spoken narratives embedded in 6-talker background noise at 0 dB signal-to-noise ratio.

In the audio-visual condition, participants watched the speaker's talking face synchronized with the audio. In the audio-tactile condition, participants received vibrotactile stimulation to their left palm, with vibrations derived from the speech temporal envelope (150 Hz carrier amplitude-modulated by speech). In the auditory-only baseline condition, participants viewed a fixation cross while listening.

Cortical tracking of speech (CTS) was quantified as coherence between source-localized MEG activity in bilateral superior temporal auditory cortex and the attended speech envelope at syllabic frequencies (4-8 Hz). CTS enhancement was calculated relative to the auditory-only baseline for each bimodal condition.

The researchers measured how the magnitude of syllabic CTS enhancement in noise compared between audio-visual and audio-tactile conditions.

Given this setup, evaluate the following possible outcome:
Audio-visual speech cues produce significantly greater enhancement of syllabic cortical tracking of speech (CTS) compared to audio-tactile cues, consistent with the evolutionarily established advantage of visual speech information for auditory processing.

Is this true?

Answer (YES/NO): NO